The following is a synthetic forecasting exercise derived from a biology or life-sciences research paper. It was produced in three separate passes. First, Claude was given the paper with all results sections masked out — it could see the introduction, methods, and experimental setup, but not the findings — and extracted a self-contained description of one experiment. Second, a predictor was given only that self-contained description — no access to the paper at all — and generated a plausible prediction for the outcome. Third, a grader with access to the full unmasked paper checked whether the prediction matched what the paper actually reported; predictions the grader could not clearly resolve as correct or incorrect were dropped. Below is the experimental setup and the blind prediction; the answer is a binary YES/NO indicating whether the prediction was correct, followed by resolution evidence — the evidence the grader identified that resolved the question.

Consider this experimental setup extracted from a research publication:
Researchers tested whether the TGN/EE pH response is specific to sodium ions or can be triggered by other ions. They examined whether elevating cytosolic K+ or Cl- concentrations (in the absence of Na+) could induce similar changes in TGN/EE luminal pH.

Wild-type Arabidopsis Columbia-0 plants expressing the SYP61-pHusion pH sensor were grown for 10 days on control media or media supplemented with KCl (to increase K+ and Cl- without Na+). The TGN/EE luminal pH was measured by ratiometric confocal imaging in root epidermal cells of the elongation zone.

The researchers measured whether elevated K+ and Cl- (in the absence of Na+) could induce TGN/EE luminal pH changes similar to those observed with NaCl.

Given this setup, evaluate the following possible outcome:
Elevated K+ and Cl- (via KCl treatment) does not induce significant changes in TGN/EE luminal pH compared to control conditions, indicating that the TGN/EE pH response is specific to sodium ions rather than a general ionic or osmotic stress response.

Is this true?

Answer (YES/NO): NO